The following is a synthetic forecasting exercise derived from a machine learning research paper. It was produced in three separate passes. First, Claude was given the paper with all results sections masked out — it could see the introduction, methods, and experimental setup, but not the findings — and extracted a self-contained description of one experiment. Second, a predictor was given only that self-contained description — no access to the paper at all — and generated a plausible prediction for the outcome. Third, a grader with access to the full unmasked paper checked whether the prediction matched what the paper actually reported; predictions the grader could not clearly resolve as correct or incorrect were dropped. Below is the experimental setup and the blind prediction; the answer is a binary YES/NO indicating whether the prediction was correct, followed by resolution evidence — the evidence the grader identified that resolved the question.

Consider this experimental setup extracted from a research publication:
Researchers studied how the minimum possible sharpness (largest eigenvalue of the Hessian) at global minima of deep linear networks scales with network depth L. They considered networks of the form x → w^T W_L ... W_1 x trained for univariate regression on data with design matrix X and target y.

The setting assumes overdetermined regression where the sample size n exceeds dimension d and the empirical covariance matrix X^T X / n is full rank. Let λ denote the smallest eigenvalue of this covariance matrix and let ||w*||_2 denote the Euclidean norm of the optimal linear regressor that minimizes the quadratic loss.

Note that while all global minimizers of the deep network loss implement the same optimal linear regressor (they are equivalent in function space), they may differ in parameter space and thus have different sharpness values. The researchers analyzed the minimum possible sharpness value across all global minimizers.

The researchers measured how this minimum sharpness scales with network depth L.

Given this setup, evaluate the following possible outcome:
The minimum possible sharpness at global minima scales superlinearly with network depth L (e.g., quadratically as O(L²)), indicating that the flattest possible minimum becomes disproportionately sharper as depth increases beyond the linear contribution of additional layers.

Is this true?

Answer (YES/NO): NO